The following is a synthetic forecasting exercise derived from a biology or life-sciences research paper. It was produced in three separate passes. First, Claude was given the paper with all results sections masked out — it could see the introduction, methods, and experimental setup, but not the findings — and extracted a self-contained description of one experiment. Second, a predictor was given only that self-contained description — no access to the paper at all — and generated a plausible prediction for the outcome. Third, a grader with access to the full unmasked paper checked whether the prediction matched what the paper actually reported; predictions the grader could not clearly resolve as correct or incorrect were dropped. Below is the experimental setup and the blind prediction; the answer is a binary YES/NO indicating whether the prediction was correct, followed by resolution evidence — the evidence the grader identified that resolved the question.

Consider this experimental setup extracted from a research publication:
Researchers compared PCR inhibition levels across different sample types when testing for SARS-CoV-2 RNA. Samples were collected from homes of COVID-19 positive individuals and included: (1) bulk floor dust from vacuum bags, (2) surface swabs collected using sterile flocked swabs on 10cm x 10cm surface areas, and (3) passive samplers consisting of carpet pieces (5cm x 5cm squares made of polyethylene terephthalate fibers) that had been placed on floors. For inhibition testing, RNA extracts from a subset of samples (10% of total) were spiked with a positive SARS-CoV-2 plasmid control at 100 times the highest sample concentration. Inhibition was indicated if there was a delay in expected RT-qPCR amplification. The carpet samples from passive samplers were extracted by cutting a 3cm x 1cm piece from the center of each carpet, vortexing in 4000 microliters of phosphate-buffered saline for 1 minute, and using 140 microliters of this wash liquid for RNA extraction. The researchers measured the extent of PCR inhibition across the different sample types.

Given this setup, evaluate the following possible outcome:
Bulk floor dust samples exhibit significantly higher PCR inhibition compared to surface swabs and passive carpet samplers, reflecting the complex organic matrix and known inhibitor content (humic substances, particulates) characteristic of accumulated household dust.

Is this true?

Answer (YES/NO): NO